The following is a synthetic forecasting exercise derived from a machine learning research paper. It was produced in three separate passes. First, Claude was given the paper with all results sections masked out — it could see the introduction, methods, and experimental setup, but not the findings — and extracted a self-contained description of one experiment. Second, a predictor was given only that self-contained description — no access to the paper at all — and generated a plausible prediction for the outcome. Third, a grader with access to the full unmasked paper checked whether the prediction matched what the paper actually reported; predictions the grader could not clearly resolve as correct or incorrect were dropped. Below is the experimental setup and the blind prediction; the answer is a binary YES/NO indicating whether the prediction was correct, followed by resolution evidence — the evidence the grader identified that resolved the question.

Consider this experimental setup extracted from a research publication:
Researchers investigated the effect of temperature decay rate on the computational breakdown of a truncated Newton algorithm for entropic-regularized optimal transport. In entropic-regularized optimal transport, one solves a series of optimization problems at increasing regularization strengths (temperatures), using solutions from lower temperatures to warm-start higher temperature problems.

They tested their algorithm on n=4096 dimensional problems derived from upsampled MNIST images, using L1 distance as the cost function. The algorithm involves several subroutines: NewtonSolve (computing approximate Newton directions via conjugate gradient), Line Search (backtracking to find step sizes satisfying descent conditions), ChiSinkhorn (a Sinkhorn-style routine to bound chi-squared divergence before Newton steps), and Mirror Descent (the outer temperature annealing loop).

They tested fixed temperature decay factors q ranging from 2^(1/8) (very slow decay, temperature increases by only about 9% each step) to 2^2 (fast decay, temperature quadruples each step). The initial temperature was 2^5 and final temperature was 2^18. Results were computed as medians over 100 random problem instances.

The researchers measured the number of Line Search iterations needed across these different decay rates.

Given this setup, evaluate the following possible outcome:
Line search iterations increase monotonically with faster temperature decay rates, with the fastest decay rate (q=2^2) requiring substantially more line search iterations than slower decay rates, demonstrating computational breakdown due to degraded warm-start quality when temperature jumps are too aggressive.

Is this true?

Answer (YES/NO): NO